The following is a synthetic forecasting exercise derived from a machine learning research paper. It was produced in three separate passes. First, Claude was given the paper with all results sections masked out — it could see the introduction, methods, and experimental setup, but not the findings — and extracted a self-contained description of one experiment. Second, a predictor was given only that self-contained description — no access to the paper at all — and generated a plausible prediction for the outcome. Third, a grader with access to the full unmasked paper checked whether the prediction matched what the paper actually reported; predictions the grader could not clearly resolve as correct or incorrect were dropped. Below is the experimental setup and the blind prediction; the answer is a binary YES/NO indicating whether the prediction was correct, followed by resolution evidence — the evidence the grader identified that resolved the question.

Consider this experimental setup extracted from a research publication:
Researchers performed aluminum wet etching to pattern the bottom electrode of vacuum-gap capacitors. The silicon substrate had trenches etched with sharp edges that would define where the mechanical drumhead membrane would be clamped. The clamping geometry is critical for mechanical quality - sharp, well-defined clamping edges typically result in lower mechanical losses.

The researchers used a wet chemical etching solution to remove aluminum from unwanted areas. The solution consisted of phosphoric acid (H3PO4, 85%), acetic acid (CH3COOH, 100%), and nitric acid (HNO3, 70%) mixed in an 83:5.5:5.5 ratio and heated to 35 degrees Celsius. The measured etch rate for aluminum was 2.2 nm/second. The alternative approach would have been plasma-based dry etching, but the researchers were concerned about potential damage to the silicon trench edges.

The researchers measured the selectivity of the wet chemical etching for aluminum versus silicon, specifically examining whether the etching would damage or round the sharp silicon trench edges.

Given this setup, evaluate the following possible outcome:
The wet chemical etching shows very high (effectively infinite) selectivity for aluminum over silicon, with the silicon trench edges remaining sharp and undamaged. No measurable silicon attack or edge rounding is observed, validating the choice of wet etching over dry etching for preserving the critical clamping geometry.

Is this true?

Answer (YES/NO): YES